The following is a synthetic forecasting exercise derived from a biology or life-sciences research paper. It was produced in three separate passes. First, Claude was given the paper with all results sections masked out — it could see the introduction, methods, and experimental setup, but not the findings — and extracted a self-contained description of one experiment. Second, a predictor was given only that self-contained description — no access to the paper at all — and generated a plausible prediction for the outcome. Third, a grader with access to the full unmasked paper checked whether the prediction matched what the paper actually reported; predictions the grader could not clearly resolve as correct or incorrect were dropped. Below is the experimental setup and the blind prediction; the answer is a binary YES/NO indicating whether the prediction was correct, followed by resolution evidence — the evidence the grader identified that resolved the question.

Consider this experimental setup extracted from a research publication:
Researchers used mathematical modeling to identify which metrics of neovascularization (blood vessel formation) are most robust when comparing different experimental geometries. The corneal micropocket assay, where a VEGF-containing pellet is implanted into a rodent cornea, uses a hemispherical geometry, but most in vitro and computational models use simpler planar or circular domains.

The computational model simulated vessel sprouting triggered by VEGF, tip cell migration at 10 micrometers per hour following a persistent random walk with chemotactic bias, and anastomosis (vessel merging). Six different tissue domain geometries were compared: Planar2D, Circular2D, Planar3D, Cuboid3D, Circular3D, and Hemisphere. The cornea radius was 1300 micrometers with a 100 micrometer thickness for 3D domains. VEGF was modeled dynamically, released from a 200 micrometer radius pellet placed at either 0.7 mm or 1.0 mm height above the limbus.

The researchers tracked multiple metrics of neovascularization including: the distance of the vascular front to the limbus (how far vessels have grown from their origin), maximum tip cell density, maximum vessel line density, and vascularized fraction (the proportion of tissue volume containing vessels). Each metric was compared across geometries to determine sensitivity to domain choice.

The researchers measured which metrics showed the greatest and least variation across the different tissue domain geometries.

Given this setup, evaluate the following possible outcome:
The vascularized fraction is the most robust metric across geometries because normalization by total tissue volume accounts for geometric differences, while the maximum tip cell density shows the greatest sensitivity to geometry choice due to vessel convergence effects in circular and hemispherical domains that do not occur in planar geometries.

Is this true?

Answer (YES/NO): NO